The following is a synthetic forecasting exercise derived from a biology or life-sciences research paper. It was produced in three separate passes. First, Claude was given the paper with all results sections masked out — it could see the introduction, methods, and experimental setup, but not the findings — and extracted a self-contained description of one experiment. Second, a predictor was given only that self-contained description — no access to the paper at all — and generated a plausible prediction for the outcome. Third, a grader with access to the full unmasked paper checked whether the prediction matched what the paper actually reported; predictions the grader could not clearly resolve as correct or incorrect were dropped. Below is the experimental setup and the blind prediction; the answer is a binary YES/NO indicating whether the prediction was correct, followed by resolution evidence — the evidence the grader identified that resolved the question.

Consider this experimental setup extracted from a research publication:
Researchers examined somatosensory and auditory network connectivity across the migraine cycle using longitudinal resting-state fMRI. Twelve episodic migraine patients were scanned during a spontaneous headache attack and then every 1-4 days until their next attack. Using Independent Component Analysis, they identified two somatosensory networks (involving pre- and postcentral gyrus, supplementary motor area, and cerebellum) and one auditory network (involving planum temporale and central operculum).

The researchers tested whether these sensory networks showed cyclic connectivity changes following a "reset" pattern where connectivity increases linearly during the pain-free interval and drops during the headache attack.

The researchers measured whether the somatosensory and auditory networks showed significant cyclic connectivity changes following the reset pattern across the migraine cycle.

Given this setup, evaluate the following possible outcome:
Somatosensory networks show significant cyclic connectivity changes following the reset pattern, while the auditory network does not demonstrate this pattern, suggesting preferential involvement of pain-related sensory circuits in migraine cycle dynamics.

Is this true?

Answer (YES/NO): NO